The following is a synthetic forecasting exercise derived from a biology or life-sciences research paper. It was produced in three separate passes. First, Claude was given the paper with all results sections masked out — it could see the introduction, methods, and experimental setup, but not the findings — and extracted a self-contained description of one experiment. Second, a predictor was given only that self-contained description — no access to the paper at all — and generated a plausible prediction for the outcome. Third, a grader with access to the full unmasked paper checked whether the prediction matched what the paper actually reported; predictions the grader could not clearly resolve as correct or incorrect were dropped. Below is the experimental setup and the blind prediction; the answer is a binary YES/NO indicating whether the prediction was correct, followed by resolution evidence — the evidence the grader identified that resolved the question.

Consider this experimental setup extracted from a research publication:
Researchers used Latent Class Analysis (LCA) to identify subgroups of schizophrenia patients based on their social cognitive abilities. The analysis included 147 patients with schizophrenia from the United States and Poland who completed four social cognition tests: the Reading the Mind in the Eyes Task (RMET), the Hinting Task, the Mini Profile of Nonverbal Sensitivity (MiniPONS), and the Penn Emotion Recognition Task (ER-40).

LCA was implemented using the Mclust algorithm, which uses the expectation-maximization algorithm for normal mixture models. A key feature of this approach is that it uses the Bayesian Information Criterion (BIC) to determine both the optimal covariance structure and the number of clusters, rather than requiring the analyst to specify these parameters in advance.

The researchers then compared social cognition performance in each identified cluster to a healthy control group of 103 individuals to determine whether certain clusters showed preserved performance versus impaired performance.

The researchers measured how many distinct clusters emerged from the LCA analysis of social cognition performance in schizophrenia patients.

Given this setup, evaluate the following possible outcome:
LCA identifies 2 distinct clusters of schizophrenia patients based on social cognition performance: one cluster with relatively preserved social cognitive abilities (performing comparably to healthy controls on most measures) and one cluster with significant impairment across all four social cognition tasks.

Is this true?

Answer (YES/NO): YES